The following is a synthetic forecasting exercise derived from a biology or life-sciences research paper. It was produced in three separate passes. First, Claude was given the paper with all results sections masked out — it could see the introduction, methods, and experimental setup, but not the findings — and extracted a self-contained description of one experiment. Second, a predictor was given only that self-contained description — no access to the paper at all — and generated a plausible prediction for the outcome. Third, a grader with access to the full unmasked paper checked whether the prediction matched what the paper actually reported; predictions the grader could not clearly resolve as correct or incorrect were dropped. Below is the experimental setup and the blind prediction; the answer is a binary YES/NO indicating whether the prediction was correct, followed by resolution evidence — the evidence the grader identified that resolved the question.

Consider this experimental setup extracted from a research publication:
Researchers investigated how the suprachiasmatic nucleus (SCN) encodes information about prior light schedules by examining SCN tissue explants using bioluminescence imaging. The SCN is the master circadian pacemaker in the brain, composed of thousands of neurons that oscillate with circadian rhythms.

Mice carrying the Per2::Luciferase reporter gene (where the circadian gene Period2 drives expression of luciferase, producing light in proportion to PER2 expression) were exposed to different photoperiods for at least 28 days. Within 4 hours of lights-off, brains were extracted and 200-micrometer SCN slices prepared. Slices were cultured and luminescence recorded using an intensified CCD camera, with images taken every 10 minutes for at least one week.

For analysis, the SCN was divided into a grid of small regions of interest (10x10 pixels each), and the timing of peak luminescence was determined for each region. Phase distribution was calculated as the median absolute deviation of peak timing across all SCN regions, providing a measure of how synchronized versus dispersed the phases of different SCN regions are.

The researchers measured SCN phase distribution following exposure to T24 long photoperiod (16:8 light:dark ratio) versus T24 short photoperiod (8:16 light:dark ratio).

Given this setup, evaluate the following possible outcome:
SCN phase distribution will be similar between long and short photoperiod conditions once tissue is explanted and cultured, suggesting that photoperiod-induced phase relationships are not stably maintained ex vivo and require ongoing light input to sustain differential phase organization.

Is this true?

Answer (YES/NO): NO